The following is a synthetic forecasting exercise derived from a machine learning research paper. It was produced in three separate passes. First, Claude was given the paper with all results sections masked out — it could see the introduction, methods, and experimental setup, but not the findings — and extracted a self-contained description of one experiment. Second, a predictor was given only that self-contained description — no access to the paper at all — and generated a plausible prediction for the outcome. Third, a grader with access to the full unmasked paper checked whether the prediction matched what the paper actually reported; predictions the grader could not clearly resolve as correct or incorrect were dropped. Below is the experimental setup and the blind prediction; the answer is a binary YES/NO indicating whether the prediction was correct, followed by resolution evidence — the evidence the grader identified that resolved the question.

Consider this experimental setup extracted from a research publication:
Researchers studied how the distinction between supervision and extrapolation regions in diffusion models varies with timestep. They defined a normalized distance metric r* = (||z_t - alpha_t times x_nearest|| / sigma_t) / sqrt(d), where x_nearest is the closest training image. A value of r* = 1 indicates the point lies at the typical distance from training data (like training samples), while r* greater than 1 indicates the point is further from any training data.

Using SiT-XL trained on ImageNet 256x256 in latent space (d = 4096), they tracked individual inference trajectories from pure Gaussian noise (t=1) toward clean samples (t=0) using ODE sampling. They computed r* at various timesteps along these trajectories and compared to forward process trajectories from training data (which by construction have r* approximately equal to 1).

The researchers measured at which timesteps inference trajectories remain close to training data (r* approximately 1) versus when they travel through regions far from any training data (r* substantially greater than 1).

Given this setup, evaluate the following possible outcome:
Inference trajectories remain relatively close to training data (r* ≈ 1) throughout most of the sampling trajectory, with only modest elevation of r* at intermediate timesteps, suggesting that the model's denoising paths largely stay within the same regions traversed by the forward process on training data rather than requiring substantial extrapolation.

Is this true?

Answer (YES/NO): NO